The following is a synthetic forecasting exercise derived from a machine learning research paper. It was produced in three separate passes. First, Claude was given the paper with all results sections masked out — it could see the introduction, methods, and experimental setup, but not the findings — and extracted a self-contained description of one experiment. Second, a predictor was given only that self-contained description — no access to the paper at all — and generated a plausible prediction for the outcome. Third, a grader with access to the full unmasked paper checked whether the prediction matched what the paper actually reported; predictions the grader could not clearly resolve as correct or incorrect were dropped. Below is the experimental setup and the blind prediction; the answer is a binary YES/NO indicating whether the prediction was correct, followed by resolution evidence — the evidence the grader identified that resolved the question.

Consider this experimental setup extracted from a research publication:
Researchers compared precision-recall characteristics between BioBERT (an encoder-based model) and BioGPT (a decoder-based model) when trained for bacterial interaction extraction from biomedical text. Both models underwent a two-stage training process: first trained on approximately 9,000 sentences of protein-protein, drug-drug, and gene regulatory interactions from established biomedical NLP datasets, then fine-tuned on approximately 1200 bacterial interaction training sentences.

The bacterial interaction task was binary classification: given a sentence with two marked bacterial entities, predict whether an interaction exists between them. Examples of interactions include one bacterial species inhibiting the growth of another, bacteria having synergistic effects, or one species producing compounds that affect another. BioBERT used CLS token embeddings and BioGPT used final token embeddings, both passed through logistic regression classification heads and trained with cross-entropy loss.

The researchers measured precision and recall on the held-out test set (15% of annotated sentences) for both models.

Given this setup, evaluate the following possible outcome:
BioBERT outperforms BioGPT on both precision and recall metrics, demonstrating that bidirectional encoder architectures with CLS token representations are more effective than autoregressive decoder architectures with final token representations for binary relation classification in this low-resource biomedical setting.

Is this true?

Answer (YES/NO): YES